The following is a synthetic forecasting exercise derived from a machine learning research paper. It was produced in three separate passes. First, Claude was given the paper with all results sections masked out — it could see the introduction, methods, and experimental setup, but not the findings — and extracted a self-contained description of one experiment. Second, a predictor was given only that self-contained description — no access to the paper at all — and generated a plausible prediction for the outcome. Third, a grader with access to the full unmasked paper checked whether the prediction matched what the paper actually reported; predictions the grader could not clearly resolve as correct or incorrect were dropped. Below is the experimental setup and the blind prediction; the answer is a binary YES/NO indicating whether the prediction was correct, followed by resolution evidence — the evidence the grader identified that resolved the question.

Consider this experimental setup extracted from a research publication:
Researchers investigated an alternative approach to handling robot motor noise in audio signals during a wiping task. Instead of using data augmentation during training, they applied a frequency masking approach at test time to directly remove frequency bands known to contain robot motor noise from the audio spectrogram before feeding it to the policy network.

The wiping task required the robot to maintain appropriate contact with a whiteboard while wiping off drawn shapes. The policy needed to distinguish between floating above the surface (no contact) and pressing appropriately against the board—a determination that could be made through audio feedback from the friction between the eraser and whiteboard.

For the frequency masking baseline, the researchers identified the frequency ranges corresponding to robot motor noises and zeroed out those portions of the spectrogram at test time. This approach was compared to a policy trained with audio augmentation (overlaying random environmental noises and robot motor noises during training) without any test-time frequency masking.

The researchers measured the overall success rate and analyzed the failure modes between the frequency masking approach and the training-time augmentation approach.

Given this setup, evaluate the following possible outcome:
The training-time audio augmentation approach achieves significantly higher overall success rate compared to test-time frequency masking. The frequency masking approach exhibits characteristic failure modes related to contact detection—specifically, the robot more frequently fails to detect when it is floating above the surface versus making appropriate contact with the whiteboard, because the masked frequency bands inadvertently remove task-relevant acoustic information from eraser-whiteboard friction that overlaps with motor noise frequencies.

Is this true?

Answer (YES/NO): NO